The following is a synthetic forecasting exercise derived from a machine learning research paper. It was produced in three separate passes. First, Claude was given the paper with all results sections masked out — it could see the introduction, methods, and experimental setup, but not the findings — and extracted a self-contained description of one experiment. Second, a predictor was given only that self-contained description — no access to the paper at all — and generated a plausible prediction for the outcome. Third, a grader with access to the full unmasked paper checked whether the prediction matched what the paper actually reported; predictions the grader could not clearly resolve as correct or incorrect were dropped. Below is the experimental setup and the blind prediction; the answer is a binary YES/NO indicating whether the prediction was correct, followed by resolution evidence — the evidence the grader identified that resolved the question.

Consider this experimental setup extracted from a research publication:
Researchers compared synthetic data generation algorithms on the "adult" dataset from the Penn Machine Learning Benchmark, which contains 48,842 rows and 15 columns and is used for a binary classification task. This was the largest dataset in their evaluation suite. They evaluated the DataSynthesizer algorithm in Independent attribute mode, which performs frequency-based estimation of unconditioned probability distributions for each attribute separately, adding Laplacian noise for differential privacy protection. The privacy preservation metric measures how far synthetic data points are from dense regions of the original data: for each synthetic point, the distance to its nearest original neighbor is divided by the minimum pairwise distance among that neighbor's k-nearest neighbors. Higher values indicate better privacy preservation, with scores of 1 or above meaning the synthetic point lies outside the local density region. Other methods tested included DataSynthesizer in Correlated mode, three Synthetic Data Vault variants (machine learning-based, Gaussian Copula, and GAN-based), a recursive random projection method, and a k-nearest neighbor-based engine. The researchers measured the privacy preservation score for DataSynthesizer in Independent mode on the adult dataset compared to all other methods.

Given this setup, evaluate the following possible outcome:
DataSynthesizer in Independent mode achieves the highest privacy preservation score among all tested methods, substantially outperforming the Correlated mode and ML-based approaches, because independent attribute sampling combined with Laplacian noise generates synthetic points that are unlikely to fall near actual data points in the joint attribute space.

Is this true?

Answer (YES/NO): YES